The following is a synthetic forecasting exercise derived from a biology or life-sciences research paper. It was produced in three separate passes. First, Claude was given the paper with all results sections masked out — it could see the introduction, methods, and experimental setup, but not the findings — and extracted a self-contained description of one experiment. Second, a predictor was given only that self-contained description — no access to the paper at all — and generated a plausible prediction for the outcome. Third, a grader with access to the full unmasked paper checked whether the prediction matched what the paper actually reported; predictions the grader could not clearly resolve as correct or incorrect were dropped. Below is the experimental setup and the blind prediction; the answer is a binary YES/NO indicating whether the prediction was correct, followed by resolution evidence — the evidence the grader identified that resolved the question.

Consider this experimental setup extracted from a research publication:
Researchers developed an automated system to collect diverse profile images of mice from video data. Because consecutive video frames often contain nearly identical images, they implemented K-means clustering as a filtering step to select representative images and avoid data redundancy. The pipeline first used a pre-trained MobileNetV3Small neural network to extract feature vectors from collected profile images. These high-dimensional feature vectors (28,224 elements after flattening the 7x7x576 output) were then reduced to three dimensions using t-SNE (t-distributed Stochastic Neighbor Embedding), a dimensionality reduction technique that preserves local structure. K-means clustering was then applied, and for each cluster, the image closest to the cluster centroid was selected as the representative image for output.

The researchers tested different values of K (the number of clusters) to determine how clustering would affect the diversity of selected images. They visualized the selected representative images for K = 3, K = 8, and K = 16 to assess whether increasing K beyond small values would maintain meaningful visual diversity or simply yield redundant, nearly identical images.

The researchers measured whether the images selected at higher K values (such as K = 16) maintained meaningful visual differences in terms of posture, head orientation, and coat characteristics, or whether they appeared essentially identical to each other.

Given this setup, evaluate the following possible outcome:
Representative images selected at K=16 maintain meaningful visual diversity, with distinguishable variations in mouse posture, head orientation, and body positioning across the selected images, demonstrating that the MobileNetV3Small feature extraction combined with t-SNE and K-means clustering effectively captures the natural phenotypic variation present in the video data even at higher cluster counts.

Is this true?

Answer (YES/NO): YES